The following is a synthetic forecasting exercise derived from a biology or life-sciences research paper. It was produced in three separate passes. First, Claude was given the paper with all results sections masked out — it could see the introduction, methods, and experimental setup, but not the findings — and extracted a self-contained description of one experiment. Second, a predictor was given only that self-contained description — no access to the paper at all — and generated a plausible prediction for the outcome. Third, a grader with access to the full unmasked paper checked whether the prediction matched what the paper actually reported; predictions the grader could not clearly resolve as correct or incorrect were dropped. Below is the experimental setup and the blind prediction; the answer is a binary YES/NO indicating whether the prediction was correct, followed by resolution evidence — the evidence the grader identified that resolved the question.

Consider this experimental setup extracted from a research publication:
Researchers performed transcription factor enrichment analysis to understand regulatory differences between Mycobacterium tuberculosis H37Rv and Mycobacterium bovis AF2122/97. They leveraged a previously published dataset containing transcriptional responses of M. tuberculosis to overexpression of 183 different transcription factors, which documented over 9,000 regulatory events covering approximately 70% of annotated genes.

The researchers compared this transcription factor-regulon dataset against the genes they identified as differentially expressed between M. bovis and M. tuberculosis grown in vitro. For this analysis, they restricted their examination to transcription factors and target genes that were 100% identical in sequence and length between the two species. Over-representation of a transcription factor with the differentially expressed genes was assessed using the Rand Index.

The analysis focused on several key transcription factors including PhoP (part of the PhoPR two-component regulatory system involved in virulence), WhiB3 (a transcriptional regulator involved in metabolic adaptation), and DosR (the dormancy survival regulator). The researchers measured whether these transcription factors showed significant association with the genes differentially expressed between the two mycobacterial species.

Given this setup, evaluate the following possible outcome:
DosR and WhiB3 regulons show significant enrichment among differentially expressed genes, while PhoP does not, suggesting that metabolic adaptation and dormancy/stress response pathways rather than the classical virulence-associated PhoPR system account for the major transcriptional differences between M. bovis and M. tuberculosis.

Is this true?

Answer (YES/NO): NO